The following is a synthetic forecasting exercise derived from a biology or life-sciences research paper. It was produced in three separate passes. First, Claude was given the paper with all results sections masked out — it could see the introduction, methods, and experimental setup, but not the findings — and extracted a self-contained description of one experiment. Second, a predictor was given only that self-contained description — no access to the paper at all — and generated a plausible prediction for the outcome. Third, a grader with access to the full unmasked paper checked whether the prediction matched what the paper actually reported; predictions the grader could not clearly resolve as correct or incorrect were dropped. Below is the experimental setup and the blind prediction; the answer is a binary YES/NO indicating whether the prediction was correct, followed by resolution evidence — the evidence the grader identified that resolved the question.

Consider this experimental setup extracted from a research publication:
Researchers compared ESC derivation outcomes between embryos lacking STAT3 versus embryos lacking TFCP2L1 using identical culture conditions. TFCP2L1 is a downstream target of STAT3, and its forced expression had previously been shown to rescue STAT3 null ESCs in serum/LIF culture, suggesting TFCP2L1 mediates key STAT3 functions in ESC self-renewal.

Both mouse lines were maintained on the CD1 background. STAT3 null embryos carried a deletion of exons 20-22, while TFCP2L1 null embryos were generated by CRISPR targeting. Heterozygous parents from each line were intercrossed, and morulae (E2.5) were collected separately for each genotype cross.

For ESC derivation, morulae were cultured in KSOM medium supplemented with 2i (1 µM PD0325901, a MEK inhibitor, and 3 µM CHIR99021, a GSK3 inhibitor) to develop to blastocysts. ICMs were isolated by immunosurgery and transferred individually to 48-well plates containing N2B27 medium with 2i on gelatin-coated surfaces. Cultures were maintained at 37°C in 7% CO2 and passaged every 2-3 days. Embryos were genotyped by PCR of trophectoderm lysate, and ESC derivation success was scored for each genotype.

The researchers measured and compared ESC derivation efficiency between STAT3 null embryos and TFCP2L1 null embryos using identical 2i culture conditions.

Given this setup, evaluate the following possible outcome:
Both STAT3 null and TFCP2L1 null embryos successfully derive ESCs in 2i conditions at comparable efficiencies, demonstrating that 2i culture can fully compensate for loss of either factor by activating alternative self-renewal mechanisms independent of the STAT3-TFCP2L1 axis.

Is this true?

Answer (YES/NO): NO